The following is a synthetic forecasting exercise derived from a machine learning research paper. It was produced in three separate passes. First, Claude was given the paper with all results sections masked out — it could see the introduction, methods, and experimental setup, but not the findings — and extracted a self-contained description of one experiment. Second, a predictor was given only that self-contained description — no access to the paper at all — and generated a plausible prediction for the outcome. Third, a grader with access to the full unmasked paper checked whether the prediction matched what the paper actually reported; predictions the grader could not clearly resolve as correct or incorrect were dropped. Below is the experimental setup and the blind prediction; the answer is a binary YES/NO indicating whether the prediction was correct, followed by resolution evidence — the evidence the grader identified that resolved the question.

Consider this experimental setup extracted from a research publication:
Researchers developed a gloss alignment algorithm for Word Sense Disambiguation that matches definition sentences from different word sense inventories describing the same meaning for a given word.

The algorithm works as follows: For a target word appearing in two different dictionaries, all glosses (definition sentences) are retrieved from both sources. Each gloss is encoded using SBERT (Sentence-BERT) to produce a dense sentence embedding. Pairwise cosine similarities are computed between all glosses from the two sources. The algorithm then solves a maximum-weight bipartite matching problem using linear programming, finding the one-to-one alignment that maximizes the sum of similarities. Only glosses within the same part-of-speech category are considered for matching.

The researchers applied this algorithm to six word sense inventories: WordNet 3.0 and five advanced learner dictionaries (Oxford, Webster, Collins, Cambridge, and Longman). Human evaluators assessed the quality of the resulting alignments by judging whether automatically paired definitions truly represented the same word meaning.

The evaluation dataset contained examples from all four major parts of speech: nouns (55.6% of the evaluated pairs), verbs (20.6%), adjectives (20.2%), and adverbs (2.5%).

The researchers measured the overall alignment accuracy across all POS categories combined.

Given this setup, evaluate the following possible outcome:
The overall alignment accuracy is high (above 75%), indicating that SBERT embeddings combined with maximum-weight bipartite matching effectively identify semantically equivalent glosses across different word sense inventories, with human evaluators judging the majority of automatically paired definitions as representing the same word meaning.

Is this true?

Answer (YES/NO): YES